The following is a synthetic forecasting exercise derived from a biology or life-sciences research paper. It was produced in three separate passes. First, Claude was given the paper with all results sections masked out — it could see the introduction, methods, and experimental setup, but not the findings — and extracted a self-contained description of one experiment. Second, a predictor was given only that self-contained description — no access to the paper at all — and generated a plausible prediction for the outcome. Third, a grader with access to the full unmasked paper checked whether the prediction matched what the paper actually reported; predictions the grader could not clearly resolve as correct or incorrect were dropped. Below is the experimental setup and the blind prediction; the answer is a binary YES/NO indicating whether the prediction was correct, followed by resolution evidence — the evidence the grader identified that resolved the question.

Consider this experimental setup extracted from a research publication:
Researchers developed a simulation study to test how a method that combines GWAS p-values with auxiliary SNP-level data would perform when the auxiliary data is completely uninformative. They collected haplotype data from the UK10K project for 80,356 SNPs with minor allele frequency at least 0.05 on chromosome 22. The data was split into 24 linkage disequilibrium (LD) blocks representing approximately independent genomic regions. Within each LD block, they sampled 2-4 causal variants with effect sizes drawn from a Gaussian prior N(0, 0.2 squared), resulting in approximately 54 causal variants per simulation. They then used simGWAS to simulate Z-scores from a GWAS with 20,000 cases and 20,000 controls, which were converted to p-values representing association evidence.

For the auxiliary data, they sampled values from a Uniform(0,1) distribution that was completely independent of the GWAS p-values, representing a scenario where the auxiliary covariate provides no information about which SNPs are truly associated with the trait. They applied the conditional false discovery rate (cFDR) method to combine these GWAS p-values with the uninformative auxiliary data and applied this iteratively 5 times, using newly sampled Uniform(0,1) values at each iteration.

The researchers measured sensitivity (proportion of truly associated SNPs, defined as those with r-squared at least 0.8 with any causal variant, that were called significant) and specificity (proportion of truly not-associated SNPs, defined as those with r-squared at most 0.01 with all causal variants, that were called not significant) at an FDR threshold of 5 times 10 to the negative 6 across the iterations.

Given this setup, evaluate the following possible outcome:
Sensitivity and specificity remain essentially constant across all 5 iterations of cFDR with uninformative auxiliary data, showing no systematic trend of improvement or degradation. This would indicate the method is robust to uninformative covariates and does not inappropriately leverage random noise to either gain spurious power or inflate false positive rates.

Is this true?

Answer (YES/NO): YES